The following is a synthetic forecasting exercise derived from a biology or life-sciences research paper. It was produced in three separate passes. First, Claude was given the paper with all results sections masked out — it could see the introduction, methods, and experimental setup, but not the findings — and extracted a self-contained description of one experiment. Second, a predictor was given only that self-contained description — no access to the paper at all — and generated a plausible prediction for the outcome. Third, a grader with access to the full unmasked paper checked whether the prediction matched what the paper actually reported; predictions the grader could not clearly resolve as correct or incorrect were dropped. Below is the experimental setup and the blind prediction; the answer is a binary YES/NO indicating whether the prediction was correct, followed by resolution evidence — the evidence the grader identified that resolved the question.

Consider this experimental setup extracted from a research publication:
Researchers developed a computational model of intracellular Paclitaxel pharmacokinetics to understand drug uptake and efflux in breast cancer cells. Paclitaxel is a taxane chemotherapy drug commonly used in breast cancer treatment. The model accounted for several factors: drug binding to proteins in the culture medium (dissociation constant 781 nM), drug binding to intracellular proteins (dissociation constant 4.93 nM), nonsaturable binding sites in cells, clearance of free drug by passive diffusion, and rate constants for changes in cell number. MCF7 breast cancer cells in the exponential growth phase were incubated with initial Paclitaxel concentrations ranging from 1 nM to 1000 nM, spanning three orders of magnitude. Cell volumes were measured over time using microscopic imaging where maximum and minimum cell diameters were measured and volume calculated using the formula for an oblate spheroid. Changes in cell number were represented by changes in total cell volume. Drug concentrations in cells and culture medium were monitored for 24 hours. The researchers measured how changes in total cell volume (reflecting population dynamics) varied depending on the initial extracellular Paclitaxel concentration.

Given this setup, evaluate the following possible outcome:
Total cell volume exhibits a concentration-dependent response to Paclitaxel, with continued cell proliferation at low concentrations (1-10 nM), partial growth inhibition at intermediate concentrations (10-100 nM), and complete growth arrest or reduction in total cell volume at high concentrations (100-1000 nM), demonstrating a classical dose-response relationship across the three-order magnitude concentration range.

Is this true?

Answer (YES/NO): NO